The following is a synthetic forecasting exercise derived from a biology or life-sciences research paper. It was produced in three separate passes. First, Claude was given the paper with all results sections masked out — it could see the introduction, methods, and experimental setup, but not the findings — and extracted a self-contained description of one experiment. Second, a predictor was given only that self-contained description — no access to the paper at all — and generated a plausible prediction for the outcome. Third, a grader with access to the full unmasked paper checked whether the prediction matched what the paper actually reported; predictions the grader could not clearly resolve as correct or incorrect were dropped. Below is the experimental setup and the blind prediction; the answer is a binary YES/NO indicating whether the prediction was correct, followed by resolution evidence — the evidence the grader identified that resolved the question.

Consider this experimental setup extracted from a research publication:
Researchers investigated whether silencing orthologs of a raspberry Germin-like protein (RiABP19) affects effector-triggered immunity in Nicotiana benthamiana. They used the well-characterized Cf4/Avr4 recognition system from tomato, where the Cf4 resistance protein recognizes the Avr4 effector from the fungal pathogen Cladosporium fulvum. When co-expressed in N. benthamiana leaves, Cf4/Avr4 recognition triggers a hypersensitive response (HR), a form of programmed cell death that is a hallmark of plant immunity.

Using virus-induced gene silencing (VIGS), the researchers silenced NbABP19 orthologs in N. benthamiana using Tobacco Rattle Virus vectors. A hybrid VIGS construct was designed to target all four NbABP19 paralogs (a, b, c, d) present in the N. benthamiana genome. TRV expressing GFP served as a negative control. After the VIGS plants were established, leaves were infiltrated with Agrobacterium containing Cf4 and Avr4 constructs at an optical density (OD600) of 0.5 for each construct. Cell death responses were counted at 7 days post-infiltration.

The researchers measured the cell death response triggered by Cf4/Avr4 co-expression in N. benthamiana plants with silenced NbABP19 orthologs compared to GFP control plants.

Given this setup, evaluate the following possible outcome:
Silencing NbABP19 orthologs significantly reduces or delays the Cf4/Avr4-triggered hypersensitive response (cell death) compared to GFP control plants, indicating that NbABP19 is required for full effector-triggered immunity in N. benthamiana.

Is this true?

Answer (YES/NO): YES